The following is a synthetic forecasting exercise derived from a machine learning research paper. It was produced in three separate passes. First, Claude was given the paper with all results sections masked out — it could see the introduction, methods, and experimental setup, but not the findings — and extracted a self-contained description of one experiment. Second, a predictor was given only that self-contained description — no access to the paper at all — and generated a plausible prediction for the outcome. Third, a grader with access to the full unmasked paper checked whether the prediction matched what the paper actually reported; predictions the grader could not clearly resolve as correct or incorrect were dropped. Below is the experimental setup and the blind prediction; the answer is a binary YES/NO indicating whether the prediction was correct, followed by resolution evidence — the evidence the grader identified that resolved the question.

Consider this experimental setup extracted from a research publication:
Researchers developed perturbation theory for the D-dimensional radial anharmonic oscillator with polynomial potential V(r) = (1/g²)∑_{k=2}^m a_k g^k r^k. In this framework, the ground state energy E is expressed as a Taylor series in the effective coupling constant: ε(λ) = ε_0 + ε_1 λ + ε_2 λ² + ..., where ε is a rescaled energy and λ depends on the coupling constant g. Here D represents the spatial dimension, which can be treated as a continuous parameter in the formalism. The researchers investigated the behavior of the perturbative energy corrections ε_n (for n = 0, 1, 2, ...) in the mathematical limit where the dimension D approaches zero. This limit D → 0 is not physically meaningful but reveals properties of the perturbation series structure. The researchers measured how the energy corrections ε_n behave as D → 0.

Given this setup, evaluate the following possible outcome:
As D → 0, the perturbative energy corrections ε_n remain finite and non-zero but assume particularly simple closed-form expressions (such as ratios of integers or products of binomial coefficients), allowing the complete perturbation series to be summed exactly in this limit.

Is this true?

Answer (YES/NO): NO